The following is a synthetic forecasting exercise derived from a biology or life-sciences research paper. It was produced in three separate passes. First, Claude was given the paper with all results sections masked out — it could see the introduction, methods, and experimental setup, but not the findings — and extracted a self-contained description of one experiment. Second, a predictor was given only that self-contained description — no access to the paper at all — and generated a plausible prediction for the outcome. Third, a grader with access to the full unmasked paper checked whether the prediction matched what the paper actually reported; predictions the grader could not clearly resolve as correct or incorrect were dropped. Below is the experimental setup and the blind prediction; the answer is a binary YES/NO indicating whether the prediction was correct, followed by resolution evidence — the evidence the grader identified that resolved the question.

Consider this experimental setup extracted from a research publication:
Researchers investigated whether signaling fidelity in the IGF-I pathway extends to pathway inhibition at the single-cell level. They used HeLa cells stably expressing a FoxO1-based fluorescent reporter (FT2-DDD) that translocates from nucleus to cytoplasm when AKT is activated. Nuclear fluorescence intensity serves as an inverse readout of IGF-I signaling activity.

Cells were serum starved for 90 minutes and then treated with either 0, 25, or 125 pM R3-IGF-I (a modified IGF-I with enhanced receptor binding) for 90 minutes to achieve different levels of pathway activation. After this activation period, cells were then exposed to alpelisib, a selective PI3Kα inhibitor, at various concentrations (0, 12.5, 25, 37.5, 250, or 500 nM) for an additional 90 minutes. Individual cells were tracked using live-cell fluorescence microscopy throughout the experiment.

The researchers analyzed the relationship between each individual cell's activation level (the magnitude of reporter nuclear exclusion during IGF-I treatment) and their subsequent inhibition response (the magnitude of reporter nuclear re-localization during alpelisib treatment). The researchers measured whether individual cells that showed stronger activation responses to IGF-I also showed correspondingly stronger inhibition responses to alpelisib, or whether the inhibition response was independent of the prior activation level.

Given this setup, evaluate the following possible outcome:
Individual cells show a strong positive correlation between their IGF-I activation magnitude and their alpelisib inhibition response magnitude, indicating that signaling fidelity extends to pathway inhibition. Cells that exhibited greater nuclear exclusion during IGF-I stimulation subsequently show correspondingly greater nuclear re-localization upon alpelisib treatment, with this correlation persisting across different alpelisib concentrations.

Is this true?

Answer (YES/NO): YES